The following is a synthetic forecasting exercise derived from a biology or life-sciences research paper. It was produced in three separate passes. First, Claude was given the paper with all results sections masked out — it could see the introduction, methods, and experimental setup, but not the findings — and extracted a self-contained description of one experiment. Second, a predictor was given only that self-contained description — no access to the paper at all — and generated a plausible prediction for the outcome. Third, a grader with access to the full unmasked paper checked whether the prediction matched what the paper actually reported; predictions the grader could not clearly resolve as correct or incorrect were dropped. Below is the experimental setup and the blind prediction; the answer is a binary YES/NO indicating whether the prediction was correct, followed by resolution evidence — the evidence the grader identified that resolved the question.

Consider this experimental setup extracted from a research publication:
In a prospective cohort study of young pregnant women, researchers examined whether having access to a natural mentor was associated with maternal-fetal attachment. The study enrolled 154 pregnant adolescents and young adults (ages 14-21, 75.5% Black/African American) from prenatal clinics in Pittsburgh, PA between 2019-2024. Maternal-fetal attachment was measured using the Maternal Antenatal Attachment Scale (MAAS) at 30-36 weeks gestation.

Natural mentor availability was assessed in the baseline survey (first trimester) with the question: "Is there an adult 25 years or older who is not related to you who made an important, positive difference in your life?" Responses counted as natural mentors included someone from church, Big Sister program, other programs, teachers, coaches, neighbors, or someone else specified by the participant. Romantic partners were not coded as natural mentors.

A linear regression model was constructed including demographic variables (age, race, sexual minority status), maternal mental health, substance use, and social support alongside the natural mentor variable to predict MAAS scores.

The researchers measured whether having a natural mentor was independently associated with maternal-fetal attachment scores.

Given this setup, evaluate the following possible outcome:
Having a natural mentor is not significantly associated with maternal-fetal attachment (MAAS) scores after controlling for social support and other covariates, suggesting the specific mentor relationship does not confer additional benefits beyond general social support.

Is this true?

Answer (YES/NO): NO